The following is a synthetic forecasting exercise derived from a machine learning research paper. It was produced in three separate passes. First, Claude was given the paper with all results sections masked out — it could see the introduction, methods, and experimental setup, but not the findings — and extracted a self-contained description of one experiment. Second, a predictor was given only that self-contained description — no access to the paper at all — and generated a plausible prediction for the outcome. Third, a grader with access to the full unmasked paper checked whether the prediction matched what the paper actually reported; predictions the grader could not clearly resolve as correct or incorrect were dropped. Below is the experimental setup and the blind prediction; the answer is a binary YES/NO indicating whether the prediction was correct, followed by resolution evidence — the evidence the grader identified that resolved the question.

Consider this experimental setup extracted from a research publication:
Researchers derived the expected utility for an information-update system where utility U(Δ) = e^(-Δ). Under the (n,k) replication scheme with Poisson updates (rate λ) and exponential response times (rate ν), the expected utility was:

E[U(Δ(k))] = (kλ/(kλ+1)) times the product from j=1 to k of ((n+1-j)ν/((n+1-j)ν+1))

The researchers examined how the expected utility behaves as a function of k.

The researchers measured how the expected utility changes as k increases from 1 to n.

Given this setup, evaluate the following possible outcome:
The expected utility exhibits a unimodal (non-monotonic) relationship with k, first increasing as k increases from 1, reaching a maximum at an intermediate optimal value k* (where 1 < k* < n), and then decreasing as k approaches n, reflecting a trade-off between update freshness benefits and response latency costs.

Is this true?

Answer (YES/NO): NO